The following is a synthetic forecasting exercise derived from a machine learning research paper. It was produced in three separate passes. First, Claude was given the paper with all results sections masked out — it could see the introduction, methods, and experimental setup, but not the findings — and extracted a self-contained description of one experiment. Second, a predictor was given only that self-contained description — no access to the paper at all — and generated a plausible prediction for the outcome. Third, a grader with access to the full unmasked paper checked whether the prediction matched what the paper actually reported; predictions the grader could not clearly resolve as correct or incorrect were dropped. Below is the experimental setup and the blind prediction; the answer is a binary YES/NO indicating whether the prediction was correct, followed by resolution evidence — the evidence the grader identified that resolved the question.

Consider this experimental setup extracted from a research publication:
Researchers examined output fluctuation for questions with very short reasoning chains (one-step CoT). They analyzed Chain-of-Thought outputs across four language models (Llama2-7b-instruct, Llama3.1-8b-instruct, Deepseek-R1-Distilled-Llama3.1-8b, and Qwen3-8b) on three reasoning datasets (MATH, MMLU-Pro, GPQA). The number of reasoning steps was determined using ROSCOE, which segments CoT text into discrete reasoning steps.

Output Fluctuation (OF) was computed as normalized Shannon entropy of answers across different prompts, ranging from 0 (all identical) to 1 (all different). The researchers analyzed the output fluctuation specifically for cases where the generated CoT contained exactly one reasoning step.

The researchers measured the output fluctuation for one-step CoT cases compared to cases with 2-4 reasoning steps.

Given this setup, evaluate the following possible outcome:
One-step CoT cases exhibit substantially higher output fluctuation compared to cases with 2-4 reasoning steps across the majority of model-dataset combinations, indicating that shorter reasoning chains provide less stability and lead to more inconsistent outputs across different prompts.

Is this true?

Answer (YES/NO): NO